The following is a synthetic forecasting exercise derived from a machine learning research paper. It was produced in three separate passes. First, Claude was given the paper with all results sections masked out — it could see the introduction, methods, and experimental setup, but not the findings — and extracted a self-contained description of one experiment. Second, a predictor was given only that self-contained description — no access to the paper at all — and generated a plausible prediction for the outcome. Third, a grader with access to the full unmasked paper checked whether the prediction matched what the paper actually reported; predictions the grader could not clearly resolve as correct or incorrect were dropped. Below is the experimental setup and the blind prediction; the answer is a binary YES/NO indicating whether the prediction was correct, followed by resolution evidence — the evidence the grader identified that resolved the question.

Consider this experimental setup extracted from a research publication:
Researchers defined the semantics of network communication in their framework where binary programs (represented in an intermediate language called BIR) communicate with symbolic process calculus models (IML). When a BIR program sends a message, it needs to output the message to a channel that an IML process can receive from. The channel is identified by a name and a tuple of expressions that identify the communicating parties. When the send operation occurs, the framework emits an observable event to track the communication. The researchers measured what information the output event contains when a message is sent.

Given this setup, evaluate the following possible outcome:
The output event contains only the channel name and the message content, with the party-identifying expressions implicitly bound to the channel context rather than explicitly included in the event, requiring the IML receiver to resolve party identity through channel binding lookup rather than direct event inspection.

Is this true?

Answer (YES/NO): NO